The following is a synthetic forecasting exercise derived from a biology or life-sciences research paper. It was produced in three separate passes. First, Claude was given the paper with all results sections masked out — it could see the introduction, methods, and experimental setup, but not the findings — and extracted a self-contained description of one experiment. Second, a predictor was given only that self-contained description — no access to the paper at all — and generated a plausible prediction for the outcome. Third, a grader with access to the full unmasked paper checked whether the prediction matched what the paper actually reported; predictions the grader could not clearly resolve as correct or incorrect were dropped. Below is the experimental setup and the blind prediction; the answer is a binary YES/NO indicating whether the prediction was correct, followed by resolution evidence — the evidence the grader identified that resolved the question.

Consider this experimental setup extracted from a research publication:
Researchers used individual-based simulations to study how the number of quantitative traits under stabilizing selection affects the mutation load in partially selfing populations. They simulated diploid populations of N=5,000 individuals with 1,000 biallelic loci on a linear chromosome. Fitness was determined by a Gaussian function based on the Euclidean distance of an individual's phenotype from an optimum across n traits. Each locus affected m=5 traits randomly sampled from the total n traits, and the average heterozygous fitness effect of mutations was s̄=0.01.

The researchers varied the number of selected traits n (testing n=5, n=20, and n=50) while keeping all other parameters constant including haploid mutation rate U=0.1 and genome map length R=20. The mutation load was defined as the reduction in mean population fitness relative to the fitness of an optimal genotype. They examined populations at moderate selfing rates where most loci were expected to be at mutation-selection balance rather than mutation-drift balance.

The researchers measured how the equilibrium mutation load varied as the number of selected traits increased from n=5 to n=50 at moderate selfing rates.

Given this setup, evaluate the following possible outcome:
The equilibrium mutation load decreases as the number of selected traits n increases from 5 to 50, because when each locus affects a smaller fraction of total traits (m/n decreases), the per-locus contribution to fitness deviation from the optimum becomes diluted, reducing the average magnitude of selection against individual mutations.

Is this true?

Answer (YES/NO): YES